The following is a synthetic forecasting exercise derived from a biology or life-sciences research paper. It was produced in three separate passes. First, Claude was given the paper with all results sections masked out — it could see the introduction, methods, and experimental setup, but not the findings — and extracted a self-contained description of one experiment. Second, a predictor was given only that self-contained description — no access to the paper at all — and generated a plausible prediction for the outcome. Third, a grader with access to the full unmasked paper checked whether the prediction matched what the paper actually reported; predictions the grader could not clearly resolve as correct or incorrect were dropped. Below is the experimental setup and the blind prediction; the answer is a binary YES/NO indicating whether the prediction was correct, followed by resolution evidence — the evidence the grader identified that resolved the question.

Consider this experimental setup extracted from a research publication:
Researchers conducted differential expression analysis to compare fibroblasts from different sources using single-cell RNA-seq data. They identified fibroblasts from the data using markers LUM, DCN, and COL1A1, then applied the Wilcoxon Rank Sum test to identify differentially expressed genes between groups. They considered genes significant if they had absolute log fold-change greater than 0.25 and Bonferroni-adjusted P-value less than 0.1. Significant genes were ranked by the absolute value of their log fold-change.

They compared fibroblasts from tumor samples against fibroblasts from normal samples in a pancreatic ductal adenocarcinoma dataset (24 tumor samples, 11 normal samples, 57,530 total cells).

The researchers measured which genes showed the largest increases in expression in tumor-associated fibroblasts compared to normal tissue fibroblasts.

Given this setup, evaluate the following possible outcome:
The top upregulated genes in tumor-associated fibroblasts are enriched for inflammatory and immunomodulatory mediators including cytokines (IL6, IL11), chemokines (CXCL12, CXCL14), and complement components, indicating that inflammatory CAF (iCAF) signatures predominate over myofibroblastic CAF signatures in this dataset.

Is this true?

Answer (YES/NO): NO